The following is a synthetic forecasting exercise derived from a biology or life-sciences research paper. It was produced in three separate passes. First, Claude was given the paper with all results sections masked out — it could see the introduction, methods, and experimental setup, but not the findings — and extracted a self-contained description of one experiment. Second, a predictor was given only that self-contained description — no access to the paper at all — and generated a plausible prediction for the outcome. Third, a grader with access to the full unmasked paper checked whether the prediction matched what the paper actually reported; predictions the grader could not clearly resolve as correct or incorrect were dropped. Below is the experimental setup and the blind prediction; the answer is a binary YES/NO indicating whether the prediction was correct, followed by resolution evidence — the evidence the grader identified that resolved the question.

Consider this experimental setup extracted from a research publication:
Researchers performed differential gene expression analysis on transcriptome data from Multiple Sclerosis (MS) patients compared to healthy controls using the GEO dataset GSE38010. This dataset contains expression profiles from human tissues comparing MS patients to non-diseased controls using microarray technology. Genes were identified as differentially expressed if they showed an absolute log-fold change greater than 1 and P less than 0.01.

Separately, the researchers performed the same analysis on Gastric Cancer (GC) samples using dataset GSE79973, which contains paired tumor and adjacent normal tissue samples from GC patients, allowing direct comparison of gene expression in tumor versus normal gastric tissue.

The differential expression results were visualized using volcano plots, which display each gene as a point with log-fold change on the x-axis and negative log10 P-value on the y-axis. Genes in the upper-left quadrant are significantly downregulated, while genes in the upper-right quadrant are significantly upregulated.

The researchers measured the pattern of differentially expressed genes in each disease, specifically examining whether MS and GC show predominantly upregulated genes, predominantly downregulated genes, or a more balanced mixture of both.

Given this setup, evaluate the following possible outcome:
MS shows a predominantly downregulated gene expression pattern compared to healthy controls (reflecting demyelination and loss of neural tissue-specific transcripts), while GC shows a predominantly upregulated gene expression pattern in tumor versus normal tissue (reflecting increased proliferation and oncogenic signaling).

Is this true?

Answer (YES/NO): NO